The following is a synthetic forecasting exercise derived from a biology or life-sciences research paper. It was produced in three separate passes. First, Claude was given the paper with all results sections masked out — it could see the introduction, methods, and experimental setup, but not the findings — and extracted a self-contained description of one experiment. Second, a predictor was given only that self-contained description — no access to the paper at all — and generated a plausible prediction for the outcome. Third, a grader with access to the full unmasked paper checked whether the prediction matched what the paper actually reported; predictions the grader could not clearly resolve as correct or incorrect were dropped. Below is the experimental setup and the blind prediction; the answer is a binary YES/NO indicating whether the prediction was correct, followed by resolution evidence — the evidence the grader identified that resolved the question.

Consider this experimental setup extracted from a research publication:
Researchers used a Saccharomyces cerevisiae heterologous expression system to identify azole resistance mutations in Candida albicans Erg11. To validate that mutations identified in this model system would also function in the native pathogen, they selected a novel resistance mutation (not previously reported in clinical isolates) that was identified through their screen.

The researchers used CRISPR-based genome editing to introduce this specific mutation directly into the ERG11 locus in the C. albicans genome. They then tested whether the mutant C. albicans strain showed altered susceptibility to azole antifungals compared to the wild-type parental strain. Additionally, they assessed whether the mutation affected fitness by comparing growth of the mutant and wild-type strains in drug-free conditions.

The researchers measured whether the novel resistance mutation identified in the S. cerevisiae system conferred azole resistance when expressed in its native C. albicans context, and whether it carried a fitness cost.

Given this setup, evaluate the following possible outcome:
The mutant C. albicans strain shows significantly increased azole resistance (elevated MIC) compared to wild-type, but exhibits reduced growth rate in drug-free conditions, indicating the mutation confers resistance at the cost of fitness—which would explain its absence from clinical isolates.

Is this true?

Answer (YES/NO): NO